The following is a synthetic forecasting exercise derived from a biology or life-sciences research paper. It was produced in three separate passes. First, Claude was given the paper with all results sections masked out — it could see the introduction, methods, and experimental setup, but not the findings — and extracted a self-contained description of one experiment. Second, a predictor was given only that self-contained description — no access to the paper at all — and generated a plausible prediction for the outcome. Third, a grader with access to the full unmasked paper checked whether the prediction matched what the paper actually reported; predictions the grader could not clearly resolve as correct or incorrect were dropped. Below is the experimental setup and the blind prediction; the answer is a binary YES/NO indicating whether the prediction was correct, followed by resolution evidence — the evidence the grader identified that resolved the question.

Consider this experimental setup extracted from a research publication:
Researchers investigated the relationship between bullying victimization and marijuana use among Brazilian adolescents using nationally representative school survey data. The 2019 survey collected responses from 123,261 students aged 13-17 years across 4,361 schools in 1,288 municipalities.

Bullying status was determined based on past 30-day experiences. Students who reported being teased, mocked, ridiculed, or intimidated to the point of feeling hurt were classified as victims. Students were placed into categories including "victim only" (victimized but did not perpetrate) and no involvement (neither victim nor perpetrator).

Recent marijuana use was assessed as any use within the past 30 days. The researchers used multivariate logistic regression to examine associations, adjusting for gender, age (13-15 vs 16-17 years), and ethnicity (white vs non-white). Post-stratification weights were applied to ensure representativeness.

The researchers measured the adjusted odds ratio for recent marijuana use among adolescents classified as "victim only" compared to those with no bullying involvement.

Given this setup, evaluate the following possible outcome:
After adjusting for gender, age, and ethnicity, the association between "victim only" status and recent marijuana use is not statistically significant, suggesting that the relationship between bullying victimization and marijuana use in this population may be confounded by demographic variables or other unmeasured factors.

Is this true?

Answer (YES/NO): NO